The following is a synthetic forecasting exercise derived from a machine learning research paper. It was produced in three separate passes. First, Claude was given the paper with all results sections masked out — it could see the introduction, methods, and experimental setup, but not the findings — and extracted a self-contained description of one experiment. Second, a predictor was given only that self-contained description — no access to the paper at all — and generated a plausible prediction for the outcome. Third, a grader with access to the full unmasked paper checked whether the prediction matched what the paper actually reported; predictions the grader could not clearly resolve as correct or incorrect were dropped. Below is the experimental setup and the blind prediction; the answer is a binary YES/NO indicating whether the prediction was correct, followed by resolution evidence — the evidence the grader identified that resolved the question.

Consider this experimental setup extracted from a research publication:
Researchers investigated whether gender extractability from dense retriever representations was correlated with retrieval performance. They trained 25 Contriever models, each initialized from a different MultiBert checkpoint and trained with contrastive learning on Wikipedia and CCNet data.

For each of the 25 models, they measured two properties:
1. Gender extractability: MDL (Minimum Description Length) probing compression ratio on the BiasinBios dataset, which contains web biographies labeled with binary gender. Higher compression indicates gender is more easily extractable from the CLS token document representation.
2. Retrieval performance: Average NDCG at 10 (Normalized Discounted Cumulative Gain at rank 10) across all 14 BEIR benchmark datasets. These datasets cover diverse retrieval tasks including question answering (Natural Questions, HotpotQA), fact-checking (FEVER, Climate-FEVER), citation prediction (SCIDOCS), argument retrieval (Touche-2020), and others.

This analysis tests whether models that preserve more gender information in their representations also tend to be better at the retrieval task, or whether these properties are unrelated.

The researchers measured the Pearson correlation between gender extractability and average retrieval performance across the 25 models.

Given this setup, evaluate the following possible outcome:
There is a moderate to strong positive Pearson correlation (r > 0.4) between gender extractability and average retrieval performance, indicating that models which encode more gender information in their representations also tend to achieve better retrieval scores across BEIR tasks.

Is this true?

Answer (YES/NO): NO